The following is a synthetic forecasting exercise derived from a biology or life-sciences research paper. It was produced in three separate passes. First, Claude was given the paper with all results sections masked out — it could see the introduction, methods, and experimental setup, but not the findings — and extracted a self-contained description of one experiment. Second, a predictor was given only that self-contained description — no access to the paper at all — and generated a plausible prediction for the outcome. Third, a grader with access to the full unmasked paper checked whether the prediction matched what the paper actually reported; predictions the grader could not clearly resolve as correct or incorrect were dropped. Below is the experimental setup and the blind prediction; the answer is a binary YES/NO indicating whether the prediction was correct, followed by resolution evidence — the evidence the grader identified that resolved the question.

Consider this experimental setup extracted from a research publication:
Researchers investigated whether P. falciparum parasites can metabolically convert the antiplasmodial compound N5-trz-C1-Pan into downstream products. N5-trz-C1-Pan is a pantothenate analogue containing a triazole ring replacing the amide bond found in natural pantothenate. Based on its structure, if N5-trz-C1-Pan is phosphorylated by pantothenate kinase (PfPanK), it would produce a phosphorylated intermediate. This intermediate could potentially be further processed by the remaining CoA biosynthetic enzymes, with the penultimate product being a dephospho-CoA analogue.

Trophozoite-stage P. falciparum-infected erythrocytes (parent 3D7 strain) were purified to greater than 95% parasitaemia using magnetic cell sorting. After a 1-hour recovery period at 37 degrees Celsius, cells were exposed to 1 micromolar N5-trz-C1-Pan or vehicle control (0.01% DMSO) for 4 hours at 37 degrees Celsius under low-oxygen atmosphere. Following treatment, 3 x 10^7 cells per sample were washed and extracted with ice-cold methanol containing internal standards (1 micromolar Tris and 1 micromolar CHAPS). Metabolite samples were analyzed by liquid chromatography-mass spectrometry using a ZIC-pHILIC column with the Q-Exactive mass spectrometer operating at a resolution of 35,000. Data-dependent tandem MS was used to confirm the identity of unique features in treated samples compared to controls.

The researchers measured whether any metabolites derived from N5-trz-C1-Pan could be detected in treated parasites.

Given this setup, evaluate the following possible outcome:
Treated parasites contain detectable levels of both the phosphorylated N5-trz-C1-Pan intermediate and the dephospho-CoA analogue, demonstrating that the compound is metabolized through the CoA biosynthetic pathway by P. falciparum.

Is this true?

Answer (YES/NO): YES